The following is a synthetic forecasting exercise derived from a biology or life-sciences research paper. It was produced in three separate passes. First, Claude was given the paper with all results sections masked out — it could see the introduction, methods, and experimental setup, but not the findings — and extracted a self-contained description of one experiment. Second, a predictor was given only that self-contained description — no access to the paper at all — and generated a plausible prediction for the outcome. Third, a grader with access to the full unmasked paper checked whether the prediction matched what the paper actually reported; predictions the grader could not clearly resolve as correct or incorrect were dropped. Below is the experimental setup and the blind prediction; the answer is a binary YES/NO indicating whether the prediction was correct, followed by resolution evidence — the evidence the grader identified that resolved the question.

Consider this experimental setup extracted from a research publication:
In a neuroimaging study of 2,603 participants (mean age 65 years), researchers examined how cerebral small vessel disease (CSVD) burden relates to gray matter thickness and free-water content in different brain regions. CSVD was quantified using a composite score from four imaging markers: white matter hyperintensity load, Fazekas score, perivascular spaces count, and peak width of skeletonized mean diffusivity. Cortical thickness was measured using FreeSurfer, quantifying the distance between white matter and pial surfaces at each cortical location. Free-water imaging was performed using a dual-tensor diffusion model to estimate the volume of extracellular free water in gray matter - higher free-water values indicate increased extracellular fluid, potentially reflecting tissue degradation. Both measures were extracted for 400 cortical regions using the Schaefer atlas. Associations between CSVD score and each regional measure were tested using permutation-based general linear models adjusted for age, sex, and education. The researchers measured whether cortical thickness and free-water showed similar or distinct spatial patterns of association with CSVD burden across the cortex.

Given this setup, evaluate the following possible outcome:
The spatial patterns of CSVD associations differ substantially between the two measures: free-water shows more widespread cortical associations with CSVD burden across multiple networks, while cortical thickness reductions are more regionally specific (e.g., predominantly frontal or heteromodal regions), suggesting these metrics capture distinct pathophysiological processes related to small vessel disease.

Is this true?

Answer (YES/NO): YES